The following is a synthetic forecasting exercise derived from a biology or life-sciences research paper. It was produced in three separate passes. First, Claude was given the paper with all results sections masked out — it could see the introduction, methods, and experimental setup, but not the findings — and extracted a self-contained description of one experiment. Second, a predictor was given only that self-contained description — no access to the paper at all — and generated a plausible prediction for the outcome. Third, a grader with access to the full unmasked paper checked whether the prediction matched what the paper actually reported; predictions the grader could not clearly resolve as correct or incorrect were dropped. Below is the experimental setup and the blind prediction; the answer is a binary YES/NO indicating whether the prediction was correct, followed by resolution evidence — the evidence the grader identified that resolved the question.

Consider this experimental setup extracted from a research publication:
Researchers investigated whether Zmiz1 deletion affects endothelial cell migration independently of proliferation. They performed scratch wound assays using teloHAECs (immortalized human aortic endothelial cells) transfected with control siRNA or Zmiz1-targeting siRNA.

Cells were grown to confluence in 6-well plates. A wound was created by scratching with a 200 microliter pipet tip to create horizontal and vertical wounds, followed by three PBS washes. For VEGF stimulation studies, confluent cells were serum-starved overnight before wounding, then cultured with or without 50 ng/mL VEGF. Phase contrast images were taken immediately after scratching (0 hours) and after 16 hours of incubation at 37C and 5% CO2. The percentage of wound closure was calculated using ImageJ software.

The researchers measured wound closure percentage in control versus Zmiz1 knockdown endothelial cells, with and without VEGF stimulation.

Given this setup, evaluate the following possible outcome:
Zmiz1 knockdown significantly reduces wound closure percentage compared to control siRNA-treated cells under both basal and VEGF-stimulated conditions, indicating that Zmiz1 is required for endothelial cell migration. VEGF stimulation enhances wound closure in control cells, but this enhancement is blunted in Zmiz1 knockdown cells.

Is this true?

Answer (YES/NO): YES